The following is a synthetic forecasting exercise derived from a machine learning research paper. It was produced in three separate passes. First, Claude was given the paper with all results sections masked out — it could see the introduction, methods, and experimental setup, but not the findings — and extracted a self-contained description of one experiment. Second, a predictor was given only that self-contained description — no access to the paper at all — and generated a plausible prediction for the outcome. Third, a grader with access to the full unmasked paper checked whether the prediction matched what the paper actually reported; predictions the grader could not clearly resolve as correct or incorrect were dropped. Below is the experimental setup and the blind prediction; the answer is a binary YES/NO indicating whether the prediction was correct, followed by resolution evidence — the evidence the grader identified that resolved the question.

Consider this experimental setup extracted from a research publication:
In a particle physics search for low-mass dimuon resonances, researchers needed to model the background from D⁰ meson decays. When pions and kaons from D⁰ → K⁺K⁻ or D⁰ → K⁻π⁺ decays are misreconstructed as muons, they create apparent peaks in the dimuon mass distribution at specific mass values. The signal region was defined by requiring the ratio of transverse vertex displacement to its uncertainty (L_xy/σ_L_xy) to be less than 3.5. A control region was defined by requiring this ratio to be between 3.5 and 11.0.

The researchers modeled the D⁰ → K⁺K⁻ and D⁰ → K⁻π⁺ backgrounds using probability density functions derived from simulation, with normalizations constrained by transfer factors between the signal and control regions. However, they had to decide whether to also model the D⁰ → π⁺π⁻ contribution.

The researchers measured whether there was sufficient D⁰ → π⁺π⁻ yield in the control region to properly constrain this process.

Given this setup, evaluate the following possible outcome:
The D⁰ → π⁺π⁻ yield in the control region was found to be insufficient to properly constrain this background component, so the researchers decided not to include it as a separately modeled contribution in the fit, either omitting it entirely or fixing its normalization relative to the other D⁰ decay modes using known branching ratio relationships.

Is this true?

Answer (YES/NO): YES